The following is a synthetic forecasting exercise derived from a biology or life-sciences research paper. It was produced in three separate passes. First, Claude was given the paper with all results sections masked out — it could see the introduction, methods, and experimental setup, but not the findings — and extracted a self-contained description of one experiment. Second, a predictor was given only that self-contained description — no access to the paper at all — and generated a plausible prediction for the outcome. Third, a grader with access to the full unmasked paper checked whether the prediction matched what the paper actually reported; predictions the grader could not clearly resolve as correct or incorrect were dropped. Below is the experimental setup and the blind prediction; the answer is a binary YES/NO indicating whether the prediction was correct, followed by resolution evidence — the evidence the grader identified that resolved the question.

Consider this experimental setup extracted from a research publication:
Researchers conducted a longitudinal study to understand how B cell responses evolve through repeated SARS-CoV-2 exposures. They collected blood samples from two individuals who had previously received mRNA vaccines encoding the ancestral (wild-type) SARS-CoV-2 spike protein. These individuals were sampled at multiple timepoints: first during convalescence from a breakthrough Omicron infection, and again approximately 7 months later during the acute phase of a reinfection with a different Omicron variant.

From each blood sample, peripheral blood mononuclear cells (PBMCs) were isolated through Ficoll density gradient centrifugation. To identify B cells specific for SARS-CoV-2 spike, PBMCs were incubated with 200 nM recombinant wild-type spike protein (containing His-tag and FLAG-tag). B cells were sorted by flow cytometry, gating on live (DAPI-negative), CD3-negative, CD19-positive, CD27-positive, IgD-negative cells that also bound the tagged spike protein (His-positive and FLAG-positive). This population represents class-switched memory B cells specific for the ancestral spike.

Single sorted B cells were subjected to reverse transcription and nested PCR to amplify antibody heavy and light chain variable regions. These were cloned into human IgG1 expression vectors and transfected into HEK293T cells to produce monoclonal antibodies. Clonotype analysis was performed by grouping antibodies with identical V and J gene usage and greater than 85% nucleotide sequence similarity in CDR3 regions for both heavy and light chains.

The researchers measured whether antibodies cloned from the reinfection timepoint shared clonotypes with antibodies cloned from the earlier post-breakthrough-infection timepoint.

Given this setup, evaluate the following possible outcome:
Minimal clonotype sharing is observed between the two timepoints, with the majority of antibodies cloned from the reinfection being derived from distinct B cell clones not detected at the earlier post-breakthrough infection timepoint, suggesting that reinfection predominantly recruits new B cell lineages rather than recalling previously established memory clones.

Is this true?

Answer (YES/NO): NO